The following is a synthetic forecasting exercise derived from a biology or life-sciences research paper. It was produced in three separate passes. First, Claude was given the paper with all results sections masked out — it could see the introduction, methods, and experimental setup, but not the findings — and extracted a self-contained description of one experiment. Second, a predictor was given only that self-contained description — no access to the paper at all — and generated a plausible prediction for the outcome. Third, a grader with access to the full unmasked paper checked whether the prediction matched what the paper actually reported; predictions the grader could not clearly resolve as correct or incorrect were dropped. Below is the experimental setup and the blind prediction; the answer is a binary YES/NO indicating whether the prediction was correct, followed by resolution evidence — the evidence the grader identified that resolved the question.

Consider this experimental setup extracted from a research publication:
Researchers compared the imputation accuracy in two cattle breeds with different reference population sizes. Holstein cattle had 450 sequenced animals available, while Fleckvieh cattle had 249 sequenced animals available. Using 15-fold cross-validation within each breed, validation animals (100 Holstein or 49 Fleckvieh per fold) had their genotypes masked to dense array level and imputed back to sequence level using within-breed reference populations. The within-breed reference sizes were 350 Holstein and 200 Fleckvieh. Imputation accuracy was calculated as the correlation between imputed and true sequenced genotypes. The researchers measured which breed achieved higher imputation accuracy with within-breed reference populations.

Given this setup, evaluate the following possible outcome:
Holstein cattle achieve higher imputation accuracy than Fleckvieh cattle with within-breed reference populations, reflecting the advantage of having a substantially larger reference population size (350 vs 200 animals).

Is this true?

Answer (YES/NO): YES